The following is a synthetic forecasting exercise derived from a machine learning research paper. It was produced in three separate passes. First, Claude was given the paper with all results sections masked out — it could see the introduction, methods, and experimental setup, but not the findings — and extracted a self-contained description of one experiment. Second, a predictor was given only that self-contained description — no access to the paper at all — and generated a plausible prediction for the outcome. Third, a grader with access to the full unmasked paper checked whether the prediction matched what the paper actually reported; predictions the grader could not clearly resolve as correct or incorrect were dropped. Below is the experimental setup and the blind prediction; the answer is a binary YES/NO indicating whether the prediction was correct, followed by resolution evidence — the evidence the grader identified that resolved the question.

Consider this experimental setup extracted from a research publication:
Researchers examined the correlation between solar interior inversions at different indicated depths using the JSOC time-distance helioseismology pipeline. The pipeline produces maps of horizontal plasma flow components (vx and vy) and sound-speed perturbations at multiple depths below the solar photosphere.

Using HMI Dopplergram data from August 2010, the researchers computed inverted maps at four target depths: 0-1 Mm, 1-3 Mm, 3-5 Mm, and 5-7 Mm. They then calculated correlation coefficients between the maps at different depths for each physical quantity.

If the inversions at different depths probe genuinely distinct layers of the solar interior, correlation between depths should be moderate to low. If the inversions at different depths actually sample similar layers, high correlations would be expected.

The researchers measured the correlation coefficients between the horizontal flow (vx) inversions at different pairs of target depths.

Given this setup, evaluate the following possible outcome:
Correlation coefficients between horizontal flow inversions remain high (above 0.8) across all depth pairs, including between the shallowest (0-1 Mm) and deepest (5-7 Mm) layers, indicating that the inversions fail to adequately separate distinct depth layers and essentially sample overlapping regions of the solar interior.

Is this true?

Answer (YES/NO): NO